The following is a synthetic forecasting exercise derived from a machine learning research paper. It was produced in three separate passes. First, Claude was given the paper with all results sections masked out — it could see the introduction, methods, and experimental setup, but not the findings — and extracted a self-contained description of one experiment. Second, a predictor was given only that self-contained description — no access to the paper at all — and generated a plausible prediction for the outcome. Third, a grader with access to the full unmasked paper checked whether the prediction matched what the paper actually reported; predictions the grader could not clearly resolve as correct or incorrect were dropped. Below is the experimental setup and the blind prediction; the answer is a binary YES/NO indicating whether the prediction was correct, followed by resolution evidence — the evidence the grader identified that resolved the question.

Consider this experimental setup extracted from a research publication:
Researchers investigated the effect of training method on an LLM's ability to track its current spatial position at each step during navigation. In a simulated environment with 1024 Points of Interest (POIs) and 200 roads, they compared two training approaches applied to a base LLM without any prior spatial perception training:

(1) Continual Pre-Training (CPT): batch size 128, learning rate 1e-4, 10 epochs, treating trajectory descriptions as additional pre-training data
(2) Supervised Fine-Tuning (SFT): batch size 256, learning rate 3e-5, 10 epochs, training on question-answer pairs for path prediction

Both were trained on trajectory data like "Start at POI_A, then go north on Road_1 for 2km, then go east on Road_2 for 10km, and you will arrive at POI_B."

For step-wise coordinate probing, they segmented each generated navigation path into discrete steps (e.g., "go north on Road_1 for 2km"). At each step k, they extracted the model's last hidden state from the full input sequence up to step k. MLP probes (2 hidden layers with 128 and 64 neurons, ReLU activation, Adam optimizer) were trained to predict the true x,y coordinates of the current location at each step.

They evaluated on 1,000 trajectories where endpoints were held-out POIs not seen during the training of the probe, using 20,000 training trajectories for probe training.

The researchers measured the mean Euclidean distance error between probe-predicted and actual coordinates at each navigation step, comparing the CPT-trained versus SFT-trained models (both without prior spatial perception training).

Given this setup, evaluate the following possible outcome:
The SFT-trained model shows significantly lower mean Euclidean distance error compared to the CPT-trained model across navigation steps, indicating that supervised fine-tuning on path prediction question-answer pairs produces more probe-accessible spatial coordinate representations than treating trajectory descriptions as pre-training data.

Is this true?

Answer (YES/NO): NO